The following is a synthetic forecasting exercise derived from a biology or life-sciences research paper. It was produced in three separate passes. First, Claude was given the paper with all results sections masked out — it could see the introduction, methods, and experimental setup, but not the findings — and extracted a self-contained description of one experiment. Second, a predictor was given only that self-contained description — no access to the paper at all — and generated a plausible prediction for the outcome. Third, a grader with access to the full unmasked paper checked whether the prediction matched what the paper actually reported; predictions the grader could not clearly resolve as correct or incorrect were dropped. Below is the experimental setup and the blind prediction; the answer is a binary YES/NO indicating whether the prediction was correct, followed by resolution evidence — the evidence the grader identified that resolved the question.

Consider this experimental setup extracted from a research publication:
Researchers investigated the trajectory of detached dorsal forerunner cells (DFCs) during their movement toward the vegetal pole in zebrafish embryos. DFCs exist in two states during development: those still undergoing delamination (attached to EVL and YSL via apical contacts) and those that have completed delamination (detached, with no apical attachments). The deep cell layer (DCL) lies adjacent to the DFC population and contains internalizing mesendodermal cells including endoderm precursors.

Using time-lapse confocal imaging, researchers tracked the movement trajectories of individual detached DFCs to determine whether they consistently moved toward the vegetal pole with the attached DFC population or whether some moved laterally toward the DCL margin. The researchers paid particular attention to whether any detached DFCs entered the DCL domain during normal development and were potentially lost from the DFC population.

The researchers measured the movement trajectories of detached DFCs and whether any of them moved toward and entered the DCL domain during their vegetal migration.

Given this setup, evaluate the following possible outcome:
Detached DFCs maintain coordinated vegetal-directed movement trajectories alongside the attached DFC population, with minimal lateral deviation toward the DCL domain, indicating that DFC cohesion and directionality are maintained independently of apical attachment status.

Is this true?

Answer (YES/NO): NO